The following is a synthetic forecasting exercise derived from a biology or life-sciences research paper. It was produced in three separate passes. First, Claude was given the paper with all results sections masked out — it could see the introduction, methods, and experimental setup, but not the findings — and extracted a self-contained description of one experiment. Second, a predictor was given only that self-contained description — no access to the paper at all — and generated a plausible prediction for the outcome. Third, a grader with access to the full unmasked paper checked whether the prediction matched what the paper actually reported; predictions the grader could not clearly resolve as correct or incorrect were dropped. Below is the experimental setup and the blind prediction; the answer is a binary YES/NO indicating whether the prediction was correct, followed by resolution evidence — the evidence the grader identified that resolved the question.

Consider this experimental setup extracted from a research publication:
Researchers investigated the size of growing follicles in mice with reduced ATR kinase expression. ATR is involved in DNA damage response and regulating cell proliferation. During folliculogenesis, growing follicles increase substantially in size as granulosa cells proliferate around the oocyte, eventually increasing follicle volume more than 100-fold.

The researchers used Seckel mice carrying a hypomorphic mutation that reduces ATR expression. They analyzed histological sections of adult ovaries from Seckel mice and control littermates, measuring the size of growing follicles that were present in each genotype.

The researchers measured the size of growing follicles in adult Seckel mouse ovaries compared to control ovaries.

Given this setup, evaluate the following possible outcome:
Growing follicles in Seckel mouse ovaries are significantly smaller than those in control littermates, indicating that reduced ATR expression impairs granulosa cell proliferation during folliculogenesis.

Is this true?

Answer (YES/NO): YES